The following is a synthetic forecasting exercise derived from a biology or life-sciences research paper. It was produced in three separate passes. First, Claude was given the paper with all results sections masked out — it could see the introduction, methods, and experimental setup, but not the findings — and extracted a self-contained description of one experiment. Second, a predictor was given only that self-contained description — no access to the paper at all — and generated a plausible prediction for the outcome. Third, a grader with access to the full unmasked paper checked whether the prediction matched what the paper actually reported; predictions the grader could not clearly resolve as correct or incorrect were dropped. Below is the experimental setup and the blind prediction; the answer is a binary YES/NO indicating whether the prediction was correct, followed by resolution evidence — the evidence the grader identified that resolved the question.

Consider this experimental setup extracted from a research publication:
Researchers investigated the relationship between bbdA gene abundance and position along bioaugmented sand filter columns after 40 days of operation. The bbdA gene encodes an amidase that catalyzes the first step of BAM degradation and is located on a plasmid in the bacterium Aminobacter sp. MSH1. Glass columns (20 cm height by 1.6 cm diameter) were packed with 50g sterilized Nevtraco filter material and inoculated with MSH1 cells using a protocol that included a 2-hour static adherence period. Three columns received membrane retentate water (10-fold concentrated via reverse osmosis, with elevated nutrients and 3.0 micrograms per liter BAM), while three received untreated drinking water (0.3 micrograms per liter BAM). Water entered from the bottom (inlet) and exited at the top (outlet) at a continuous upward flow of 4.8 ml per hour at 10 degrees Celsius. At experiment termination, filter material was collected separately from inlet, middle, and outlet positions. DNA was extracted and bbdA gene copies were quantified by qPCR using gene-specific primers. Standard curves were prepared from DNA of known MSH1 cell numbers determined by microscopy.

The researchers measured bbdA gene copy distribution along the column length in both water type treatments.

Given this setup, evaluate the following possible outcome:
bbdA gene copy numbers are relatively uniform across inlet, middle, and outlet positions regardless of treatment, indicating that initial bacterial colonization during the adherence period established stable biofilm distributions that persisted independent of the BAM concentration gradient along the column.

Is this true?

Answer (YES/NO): NO